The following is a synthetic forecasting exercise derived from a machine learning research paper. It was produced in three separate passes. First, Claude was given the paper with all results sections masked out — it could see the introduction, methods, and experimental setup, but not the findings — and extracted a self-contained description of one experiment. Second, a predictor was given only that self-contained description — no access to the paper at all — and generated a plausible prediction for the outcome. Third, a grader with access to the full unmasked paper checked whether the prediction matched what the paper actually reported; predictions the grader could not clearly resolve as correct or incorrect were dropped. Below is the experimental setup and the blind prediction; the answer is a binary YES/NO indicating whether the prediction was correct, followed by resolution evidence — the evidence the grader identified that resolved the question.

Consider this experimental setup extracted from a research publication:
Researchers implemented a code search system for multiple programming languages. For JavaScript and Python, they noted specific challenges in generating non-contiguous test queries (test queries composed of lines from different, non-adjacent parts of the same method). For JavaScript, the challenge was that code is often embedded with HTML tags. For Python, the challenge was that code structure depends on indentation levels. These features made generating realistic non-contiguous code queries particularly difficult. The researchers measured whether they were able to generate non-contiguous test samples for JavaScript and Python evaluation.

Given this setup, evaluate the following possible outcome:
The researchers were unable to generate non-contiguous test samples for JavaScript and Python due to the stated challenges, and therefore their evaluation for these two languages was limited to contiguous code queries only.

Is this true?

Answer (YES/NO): YES